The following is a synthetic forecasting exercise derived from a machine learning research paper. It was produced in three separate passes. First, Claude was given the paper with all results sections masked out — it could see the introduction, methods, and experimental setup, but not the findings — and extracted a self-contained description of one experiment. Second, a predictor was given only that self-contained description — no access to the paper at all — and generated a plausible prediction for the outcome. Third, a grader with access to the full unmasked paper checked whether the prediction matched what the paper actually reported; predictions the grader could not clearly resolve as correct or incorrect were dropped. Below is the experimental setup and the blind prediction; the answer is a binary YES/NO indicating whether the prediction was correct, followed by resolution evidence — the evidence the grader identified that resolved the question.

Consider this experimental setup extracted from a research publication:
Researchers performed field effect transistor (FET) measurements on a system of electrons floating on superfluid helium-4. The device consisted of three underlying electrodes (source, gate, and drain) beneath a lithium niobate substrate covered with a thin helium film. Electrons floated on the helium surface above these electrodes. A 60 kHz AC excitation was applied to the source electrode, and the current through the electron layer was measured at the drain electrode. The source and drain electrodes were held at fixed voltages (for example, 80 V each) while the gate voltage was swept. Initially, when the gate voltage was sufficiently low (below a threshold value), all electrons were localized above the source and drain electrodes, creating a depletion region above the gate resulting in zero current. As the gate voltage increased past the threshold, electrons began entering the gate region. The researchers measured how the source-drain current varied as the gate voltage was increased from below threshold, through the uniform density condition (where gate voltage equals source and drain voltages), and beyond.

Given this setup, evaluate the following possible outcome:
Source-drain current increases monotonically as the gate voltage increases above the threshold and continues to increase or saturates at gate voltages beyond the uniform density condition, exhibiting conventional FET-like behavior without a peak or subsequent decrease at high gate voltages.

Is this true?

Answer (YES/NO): NO